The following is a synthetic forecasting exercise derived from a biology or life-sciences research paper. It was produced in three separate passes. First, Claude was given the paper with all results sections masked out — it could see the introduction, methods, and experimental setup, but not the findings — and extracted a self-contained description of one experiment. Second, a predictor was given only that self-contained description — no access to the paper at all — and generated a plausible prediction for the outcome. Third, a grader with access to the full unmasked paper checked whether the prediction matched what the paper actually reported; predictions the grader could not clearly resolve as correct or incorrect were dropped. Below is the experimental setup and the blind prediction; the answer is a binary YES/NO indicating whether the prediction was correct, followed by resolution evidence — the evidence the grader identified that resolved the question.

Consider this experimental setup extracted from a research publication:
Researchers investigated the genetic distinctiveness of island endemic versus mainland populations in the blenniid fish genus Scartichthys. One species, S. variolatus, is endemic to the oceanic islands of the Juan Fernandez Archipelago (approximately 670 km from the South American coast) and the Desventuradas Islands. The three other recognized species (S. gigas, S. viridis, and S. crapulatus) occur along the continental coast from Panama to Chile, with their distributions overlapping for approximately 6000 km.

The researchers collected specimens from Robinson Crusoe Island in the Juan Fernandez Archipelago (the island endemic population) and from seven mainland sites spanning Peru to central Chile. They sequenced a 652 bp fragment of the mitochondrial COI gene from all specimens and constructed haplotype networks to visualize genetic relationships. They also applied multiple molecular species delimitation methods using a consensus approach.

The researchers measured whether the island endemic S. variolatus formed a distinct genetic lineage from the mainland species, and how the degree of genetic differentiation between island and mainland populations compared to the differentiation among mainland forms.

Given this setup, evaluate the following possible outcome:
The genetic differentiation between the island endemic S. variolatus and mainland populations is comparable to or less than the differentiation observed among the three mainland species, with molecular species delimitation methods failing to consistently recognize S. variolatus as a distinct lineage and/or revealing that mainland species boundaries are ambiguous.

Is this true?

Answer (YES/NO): NO